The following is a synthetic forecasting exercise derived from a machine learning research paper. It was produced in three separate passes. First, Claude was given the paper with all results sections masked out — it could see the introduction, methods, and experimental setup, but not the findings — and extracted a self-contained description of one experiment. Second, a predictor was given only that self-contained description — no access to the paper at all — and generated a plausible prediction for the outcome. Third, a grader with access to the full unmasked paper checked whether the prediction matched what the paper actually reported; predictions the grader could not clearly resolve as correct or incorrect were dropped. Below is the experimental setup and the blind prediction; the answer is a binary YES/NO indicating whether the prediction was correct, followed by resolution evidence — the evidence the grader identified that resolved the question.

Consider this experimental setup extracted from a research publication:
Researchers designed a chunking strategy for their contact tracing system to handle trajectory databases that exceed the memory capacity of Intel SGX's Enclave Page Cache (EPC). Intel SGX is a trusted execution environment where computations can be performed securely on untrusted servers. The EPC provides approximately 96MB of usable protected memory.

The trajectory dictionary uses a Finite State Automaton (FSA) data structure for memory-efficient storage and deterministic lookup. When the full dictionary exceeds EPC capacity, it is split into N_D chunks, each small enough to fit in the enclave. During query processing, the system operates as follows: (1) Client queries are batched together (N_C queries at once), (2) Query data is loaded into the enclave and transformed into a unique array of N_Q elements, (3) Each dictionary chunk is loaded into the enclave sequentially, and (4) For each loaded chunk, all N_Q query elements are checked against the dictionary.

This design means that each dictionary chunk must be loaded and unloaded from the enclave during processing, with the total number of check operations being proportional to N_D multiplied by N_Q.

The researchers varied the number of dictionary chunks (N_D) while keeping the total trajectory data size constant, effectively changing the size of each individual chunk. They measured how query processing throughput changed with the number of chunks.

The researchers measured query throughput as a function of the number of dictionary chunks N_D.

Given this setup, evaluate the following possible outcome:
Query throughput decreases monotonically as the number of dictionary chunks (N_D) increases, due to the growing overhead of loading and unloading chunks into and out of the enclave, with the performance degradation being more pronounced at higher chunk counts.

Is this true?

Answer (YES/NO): NO